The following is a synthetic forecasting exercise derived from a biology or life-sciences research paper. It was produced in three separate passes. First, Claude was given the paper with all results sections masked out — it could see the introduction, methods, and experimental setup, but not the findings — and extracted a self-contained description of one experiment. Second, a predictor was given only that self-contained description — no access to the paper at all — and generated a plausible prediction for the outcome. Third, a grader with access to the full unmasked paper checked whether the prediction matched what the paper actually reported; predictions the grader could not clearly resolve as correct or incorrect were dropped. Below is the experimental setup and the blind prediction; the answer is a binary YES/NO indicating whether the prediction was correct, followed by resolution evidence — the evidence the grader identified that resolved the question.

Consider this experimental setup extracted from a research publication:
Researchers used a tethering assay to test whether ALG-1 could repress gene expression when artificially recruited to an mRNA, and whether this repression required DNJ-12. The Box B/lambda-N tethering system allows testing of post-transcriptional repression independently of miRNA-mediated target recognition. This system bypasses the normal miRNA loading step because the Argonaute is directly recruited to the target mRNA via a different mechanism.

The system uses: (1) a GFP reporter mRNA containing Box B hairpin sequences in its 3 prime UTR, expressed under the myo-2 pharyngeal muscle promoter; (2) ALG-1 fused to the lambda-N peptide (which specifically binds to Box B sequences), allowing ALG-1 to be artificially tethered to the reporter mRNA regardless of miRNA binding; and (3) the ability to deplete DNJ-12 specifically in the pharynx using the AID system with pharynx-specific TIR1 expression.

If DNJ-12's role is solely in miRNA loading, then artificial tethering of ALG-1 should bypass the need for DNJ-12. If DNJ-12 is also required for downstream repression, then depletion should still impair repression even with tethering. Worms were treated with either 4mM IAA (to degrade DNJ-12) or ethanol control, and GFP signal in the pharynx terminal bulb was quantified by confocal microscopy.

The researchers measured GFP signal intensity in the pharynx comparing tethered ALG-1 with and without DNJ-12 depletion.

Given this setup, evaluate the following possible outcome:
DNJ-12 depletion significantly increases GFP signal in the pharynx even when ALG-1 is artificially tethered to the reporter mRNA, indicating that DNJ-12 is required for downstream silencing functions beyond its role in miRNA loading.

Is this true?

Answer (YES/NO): NO